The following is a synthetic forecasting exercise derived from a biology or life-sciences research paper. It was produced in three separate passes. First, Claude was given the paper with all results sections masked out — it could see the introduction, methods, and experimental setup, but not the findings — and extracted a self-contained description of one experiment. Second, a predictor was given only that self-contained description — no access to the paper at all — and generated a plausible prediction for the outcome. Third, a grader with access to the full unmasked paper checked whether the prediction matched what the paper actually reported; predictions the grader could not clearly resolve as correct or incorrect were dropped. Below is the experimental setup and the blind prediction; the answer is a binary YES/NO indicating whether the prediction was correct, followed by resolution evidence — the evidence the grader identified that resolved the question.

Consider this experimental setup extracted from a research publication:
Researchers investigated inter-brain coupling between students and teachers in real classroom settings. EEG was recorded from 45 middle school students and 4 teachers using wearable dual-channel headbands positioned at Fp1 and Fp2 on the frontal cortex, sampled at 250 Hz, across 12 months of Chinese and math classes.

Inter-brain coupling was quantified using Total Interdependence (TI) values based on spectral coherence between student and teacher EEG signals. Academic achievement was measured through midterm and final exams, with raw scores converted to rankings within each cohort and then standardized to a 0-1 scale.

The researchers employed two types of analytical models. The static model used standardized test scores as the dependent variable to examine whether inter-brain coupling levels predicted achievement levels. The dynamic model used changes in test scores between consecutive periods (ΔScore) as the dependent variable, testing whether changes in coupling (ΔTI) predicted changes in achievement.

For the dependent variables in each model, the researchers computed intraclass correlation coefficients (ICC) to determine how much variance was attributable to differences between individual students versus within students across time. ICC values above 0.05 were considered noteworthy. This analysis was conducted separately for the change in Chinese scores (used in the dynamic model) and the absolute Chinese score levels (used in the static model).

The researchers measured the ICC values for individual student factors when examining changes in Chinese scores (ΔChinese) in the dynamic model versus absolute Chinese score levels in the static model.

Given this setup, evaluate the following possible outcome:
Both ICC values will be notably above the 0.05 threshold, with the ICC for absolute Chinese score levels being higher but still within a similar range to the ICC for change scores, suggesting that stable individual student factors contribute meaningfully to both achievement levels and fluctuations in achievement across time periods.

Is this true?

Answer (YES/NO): NO